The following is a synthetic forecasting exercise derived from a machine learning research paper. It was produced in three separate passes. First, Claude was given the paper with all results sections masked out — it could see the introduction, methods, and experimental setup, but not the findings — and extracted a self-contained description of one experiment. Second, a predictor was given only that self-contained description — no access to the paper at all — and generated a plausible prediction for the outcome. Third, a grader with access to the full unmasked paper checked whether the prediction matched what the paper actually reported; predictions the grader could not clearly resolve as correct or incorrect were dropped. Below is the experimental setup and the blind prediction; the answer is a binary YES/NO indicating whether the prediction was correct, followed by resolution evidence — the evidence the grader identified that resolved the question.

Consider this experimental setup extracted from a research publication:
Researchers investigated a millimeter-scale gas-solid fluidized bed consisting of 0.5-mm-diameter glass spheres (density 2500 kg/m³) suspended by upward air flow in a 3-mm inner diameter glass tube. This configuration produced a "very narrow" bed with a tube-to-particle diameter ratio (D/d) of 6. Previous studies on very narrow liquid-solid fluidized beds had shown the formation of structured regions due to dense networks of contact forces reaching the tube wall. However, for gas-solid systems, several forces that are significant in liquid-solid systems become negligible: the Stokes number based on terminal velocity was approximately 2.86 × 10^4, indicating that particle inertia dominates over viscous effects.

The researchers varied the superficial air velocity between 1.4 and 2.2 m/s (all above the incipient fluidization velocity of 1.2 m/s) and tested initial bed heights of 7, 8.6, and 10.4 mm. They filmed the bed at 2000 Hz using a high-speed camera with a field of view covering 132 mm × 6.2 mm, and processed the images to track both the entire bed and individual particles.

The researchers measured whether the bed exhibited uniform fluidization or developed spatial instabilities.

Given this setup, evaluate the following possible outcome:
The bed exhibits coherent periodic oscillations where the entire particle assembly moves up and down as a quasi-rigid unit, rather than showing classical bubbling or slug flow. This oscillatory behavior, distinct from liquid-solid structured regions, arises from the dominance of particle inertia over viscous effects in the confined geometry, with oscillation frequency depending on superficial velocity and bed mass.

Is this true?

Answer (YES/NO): NO